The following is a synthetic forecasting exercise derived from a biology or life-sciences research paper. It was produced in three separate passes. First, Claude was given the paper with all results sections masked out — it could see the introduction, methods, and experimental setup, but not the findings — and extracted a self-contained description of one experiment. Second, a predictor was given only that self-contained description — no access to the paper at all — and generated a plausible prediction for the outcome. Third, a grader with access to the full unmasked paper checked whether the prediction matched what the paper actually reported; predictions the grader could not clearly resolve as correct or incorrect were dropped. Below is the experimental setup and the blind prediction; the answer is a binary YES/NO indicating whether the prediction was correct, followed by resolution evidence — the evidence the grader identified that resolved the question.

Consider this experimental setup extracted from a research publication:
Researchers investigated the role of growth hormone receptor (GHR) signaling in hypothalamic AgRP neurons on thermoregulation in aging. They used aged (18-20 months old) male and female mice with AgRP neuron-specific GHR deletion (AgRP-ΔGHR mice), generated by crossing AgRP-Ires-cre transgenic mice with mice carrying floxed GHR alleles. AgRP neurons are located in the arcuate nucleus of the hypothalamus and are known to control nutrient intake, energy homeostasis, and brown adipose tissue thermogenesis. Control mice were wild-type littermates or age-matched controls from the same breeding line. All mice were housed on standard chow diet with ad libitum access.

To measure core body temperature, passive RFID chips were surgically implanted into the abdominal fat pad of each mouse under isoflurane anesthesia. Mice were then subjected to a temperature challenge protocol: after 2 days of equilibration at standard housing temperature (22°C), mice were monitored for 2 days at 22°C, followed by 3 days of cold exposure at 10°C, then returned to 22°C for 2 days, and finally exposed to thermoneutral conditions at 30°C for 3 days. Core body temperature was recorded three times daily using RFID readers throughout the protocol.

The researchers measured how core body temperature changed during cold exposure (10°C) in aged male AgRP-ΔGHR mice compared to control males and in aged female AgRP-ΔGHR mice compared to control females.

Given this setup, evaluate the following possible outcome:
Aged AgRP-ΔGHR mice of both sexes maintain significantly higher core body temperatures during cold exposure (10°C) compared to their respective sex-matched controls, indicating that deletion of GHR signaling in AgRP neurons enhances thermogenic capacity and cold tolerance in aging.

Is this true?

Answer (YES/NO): NO